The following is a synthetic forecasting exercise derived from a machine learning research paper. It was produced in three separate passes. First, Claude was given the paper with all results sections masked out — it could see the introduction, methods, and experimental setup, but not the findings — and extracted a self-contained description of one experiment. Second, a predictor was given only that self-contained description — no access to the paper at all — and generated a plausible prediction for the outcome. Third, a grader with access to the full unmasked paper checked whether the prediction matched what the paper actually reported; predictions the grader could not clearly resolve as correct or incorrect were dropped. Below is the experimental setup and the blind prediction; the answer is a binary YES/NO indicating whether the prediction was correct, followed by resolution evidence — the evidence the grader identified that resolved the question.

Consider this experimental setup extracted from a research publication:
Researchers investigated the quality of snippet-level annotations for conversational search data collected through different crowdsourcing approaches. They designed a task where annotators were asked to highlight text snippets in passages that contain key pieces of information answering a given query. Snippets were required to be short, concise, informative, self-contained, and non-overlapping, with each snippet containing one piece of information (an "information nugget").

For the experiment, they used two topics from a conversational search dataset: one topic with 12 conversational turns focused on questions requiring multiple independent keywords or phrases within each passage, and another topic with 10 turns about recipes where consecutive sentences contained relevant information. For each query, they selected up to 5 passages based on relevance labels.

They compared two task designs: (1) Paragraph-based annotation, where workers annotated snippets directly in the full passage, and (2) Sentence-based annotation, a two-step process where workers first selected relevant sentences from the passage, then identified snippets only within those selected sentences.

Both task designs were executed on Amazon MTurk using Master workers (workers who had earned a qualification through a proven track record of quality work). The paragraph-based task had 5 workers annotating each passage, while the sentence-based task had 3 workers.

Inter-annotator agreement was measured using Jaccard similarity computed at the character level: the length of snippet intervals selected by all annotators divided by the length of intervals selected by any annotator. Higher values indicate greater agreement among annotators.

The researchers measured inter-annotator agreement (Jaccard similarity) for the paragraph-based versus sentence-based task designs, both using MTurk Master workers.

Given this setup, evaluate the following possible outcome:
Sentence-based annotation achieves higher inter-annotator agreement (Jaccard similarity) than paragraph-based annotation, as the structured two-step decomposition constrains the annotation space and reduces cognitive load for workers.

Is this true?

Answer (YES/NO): YES